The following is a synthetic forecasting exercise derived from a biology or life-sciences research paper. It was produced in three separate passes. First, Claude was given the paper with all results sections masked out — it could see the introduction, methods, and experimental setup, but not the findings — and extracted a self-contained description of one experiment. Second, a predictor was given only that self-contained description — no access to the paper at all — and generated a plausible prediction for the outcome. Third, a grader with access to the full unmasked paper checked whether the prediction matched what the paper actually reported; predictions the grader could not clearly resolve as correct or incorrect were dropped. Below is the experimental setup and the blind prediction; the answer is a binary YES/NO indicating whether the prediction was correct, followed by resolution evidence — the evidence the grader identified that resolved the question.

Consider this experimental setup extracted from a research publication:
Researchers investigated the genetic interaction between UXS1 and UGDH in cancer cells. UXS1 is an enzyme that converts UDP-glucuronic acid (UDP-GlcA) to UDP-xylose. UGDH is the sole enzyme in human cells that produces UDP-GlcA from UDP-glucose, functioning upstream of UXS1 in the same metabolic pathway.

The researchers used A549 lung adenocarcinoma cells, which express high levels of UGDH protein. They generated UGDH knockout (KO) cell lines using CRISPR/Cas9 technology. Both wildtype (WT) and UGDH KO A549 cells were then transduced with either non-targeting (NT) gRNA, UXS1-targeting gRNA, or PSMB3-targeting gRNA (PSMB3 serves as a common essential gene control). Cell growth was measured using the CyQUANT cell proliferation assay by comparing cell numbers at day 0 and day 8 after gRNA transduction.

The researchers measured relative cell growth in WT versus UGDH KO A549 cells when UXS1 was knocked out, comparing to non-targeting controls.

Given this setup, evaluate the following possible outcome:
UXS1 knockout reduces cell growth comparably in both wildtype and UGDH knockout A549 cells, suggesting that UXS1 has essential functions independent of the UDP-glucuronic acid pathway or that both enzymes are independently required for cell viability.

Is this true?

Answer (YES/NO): NO